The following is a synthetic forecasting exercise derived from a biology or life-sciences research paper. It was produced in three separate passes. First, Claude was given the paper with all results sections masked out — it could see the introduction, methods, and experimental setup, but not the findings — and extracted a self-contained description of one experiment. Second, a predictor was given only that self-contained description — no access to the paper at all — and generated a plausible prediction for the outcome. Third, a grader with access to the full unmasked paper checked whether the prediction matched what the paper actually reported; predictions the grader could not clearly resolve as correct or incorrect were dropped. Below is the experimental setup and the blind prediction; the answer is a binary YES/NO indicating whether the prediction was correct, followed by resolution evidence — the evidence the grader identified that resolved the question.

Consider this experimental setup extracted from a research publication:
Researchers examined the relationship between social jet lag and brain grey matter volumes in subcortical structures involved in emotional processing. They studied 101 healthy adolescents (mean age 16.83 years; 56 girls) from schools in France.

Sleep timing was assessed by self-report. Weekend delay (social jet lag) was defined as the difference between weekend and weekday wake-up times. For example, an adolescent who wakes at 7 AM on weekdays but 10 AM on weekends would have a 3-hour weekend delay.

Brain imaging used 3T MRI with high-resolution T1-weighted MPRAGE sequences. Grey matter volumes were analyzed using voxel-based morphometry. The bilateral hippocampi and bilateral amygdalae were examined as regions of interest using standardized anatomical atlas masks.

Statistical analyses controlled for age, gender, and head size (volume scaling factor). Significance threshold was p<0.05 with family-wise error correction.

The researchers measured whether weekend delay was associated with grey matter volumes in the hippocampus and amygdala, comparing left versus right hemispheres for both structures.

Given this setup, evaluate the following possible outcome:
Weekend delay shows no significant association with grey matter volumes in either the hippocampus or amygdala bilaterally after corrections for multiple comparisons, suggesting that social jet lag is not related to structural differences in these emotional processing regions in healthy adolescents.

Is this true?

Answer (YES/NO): NO